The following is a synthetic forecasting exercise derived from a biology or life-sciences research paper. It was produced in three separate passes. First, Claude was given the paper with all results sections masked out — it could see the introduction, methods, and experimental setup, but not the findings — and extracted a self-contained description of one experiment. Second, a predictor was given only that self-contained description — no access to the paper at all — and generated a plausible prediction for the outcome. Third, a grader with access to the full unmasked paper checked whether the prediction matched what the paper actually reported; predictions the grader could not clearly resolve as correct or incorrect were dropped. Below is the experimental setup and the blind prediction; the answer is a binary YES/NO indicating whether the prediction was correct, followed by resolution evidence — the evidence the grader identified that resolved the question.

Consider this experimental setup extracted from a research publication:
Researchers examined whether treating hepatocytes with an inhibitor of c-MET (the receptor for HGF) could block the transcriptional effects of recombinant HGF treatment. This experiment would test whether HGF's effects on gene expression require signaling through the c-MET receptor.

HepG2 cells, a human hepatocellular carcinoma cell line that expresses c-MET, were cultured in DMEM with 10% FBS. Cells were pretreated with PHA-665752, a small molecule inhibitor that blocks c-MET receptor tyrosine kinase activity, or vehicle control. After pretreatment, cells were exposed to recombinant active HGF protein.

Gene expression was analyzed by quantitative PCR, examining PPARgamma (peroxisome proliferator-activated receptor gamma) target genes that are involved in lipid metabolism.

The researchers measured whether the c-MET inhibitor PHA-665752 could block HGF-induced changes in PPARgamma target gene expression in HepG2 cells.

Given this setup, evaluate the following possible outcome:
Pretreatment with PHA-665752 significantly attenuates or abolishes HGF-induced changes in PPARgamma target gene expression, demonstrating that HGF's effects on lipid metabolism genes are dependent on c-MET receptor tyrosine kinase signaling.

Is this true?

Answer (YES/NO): YES